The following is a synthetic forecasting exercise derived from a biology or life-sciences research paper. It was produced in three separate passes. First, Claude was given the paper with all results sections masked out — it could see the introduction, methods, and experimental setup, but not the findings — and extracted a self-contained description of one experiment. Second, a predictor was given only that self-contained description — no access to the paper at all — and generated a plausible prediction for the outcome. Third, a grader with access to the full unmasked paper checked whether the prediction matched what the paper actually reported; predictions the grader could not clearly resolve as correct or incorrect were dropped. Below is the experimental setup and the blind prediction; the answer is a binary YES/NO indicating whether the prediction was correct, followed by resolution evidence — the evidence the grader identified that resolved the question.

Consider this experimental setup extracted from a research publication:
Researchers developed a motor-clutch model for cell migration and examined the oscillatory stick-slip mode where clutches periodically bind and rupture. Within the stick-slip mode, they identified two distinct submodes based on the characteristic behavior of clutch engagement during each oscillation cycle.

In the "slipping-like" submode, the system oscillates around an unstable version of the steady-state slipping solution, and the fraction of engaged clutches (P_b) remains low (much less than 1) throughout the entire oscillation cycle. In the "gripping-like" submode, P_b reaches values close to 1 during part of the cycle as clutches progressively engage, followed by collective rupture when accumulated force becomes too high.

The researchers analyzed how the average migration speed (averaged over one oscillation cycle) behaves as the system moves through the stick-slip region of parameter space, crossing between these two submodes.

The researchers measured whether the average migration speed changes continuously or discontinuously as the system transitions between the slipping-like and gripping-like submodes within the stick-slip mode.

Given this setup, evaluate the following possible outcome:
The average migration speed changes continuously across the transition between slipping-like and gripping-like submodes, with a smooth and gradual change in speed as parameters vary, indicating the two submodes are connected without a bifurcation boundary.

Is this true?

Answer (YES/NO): YES